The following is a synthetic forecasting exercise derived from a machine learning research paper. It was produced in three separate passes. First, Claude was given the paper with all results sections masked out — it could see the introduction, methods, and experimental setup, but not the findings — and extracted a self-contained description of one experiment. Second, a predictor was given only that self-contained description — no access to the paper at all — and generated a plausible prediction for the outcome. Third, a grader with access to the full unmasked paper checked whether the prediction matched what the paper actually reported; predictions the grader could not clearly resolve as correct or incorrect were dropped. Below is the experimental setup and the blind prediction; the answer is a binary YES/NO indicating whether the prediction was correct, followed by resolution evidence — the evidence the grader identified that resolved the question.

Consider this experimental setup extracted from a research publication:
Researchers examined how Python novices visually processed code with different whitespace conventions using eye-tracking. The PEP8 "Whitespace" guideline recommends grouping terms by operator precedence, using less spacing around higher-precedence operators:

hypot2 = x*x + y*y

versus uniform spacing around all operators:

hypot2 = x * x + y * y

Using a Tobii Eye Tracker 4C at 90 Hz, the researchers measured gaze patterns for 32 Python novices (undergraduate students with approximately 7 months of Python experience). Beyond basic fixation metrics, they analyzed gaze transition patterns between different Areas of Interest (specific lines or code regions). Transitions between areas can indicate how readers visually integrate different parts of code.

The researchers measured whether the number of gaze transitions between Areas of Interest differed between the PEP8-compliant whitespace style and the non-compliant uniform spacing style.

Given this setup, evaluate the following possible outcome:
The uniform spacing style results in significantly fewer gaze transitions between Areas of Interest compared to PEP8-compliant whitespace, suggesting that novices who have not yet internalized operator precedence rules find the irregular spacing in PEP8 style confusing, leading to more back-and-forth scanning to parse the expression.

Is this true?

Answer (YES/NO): NO